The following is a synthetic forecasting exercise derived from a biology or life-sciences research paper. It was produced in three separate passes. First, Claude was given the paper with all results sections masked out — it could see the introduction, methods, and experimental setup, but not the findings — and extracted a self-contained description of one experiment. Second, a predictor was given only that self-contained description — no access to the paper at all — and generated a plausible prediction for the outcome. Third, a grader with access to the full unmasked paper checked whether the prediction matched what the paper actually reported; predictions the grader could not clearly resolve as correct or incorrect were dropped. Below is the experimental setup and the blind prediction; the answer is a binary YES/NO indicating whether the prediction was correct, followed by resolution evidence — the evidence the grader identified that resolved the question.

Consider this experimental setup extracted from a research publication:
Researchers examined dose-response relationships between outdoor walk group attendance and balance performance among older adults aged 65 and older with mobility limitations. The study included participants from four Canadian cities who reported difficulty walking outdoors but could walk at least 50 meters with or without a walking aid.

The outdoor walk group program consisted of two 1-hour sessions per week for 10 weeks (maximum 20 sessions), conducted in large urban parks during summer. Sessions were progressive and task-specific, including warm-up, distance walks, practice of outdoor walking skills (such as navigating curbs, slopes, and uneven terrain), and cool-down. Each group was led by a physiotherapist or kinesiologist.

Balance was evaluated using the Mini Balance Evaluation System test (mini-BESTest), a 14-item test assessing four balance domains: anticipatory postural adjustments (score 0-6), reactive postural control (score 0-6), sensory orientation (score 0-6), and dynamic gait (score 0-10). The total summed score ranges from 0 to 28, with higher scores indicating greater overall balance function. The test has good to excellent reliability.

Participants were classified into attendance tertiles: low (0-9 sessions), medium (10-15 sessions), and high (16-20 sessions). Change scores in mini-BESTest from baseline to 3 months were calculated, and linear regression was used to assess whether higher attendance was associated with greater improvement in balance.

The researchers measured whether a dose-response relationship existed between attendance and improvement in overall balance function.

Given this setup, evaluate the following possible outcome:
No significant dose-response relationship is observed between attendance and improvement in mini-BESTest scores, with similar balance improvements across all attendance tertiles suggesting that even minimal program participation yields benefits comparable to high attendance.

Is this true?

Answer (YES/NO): NO